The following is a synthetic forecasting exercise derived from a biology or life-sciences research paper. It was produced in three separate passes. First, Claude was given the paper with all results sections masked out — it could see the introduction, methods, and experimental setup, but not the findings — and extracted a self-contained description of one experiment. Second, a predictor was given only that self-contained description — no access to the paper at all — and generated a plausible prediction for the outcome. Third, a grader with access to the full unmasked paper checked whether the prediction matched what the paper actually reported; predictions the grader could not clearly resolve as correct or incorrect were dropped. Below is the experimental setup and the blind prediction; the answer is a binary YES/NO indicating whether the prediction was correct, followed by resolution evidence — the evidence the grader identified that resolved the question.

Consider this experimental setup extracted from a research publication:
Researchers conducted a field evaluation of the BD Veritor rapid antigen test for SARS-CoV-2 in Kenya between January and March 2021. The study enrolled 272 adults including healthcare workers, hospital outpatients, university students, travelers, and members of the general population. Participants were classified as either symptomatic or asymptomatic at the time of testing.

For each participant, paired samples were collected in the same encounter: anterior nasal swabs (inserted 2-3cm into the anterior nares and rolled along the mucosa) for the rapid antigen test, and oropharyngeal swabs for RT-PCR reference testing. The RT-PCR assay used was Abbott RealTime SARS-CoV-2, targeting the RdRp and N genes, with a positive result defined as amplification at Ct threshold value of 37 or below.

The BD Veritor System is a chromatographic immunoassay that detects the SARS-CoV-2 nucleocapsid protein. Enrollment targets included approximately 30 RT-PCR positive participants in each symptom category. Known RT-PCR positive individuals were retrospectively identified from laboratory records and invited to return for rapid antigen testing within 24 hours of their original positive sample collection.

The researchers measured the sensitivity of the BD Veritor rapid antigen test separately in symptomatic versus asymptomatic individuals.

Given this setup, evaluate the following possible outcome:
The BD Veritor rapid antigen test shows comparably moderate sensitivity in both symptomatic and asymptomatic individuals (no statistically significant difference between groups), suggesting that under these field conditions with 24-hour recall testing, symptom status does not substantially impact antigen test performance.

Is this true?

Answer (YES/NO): NO